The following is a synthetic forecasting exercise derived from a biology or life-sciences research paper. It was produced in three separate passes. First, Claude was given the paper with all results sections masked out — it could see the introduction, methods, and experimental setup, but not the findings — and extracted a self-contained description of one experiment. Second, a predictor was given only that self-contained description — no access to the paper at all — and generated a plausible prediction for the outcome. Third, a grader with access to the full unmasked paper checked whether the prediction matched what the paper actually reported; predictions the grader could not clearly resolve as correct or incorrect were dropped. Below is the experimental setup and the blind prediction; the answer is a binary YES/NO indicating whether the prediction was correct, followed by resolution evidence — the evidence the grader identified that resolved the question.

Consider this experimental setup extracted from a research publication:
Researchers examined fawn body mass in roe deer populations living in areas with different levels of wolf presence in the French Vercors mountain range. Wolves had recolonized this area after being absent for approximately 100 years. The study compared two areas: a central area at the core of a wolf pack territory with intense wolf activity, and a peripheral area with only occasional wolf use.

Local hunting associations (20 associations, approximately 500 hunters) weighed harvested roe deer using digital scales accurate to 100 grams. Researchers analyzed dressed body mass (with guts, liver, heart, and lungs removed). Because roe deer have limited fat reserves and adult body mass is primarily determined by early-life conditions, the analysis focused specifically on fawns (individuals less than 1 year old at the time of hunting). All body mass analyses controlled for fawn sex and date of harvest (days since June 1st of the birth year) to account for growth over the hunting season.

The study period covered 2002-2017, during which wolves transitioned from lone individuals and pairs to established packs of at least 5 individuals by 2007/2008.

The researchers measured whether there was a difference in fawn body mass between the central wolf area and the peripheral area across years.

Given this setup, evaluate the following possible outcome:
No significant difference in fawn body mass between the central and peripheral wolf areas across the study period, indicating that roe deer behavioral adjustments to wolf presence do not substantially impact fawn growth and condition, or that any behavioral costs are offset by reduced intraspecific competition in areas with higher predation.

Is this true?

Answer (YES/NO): NO